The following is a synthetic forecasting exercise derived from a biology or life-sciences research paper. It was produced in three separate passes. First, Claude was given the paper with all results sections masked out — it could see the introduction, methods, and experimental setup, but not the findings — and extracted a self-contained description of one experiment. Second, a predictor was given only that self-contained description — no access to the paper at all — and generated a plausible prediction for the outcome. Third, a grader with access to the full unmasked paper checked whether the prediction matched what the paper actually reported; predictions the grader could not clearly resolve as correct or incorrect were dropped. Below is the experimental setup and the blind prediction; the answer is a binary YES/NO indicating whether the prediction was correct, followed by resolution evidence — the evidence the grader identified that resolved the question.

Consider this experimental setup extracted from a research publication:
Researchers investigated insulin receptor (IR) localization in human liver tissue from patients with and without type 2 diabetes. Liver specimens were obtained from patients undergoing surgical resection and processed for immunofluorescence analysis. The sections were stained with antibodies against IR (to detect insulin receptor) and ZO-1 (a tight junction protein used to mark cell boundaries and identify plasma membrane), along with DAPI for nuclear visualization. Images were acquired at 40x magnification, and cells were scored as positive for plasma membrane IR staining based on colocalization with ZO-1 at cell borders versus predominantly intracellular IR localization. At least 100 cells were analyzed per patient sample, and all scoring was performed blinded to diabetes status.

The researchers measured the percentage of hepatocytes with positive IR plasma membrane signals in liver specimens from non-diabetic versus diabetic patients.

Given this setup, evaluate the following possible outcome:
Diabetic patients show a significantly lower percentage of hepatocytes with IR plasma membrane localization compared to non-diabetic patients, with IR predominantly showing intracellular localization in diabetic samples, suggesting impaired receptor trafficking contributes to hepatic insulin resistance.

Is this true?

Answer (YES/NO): YES